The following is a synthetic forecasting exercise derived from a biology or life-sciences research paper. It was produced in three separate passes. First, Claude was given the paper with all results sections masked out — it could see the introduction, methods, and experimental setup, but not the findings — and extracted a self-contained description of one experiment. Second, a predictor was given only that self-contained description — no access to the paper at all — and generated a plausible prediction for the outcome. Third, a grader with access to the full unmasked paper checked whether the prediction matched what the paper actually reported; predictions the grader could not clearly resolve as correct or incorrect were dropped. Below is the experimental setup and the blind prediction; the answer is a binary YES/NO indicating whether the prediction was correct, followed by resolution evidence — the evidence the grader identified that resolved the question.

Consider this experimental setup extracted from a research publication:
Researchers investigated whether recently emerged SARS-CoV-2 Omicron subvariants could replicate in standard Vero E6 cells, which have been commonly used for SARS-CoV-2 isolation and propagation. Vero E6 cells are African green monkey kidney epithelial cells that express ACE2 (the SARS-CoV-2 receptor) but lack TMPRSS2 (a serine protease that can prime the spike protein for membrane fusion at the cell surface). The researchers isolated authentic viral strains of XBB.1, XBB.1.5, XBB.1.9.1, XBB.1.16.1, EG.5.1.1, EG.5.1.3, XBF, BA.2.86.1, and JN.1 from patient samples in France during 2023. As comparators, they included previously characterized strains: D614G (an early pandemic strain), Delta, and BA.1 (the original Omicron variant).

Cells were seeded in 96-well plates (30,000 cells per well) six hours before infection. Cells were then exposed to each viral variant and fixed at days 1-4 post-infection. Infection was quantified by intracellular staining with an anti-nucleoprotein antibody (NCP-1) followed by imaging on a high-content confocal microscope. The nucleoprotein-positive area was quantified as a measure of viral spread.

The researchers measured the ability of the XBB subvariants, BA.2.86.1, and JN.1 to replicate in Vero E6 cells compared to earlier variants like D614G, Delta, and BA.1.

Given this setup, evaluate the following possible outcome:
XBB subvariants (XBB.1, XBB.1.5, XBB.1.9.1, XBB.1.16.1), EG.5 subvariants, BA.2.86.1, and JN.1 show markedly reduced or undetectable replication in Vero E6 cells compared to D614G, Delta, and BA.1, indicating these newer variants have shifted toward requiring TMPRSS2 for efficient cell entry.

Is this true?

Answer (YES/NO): NO